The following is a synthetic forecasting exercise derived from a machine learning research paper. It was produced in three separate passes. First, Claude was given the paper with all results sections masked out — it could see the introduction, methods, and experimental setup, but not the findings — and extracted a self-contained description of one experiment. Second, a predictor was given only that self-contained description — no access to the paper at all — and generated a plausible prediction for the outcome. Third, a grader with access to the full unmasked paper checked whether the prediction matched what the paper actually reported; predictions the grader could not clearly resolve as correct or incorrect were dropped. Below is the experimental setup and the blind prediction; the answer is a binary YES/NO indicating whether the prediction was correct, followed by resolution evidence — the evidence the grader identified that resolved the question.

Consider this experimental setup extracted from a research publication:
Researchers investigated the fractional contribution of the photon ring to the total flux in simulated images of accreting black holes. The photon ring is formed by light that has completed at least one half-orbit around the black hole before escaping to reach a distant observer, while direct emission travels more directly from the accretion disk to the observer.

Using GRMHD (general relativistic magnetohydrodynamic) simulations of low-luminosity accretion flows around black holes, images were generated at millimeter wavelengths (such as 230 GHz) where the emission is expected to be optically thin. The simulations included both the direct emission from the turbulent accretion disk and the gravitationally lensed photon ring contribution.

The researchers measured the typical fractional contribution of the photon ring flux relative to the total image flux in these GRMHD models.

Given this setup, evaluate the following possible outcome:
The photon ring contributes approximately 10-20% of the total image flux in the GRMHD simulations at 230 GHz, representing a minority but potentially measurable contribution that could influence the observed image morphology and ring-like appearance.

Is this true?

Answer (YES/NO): NO